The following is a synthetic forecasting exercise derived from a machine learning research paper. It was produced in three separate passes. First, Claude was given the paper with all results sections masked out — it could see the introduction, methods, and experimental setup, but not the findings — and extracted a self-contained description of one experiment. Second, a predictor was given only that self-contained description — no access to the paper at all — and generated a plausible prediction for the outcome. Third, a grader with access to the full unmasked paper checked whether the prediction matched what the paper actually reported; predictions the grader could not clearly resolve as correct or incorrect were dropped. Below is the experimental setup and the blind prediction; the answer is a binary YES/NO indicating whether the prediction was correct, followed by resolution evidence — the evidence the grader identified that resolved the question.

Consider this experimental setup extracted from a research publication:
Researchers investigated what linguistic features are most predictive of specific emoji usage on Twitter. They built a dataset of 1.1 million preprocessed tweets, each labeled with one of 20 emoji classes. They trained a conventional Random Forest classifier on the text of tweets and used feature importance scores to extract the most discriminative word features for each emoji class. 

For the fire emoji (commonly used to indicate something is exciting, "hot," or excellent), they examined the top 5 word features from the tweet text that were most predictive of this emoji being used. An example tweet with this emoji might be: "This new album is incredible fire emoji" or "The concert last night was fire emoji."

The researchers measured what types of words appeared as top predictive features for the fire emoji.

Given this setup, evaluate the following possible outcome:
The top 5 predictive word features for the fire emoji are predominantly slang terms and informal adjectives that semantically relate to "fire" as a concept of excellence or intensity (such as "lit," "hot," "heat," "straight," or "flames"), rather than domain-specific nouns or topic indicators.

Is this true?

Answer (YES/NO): NO